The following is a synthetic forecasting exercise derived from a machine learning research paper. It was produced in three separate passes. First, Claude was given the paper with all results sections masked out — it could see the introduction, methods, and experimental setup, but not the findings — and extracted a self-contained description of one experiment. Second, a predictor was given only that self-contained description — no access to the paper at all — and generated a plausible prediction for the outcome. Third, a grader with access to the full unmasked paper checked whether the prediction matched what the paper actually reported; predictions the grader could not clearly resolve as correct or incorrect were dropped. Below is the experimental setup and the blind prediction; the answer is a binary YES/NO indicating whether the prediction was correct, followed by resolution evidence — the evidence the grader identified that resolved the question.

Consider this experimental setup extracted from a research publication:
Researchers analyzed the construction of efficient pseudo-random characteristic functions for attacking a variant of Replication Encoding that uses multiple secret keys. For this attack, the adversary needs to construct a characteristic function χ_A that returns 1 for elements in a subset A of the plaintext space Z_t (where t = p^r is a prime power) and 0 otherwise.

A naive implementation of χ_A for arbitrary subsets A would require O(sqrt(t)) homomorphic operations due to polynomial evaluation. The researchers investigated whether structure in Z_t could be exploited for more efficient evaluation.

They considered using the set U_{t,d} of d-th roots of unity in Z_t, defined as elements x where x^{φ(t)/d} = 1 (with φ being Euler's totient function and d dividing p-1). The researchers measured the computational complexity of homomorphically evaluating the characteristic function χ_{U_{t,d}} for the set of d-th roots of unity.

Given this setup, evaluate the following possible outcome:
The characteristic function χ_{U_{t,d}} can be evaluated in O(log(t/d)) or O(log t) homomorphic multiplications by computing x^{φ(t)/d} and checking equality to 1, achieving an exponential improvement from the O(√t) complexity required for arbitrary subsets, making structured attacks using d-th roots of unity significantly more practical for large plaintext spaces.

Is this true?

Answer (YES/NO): YES